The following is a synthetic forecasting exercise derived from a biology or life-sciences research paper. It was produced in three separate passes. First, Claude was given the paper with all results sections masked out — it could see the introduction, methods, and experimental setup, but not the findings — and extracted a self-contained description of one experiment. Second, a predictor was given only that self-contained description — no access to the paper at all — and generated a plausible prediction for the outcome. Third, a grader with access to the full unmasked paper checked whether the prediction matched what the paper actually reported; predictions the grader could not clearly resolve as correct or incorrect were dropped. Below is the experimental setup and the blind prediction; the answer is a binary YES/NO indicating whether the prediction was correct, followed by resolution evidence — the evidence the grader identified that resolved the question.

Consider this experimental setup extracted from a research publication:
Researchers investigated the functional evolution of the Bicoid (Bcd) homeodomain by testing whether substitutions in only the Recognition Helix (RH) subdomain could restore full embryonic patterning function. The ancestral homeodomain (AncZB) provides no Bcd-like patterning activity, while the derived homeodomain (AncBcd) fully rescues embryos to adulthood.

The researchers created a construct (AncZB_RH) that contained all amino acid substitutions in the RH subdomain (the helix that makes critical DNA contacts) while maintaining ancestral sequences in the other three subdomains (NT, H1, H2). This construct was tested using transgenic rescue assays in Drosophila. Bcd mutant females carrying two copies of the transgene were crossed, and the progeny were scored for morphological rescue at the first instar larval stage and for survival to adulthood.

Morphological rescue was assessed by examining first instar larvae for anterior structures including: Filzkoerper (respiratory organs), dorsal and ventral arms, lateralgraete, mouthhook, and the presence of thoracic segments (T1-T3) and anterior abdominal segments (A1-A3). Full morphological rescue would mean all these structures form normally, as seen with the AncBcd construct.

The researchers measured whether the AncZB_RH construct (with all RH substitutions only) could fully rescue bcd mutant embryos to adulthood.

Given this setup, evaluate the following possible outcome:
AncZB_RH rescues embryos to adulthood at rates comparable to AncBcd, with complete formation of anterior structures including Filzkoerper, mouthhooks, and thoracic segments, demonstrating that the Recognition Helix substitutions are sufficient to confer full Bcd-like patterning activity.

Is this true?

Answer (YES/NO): NO